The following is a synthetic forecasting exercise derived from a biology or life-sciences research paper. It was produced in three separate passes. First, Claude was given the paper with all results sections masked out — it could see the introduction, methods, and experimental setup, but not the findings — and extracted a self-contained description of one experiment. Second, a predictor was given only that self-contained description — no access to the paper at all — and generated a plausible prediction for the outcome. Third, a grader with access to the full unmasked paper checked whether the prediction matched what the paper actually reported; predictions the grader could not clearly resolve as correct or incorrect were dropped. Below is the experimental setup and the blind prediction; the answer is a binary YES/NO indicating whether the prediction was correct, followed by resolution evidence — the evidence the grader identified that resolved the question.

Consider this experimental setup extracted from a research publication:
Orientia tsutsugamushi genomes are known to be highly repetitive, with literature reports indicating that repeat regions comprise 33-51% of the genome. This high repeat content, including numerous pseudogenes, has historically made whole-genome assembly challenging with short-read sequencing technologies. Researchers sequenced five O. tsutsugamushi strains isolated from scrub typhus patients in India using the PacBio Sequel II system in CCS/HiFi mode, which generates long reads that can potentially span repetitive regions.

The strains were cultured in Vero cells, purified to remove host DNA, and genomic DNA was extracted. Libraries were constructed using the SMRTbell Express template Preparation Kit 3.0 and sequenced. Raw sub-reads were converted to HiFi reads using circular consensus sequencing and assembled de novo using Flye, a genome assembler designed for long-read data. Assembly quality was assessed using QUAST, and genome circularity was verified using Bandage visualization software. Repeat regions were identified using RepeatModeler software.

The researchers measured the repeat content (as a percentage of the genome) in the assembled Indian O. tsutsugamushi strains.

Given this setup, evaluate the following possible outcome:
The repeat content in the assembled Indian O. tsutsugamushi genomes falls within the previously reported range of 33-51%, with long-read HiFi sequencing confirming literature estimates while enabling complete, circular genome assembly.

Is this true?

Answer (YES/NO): NO